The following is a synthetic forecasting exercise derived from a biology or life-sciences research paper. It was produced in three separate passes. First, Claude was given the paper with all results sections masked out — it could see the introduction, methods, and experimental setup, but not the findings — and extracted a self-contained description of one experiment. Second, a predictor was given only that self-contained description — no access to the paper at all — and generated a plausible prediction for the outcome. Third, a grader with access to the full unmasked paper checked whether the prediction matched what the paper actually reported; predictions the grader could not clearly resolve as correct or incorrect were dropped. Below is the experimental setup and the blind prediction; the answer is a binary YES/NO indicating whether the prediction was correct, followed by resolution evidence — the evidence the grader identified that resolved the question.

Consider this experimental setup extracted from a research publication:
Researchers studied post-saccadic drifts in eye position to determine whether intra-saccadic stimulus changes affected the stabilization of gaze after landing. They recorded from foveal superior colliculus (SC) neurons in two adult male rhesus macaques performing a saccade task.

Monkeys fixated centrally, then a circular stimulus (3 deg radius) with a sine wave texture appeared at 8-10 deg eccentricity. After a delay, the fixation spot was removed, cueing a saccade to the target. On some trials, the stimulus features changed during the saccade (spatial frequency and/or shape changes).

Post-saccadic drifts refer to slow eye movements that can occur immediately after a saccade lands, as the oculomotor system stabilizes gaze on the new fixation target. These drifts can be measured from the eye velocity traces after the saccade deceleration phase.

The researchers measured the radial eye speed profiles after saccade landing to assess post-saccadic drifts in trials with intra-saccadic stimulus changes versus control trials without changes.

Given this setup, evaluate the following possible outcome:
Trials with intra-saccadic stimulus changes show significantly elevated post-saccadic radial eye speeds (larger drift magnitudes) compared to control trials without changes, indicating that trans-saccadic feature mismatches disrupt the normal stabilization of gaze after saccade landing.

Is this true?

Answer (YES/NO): NO